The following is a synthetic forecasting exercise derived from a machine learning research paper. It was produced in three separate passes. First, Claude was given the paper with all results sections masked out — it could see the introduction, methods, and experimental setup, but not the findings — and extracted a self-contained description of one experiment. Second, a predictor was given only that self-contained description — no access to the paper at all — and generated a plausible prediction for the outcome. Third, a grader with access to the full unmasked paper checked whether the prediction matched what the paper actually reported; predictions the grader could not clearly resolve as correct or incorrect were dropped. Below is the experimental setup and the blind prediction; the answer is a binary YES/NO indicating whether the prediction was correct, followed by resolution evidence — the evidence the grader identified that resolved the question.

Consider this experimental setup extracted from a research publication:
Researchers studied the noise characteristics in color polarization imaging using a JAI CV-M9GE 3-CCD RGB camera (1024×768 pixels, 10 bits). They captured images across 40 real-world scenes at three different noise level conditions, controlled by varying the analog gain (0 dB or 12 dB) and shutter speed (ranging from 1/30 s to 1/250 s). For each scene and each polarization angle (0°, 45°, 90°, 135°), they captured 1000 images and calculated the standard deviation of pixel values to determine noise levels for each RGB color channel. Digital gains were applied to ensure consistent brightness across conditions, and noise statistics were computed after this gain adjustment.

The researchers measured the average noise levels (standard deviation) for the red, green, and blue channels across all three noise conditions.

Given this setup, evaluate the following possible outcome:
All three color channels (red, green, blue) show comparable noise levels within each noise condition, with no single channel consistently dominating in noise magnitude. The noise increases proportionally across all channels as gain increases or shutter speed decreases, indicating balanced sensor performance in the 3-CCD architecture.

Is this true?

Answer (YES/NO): NO